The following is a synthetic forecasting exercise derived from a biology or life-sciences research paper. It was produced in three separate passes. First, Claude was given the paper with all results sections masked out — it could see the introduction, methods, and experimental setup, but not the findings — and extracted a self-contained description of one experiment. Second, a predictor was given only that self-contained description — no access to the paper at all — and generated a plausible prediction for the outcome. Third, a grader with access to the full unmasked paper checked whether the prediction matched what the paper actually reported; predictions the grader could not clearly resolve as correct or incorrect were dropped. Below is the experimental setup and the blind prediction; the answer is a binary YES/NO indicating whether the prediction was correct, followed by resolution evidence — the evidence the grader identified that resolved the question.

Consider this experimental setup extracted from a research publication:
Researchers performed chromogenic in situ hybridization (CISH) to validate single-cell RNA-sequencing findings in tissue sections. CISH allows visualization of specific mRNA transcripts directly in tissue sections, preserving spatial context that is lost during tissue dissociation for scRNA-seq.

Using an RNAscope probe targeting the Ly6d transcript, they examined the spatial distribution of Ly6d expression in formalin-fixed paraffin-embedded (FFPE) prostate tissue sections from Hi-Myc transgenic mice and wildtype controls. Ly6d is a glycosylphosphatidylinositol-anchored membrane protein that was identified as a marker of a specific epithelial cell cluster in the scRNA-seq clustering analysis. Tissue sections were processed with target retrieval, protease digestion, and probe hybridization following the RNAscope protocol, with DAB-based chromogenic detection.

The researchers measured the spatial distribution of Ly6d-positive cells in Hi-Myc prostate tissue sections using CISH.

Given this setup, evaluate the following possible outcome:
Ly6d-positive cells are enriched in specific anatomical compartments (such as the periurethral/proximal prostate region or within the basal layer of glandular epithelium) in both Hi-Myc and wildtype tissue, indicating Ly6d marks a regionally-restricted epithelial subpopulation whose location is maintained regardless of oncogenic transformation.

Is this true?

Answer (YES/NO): NO